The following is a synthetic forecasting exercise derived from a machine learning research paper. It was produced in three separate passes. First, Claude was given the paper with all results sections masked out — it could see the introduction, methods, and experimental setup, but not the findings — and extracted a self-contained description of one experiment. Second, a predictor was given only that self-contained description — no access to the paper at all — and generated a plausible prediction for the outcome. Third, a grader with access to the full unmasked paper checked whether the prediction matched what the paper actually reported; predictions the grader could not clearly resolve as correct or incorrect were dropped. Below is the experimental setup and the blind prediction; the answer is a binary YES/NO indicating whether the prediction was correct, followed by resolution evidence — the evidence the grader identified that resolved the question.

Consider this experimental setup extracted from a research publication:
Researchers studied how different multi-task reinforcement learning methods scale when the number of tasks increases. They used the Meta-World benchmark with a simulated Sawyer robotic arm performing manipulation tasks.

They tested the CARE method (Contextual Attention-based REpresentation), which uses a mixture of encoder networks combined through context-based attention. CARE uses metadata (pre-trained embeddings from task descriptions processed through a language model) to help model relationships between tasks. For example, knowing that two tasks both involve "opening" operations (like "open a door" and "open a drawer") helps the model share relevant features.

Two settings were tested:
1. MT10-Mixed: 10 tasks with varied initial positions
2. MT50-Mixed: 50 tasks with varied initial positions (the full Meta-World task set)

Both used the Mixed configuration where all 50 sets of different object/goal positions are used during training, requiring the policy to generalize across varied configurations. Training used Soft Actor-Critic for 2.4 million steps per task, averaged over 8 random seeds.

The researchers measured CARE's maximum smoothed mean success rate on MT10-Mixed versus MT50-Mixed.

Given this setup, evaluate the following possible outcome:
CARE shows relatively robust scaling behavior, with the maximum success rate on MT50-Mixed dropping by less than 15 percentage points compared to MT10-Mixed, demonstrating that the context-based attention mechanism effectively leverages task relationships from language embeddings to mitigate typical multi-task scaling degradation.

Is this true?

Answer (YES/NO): NO